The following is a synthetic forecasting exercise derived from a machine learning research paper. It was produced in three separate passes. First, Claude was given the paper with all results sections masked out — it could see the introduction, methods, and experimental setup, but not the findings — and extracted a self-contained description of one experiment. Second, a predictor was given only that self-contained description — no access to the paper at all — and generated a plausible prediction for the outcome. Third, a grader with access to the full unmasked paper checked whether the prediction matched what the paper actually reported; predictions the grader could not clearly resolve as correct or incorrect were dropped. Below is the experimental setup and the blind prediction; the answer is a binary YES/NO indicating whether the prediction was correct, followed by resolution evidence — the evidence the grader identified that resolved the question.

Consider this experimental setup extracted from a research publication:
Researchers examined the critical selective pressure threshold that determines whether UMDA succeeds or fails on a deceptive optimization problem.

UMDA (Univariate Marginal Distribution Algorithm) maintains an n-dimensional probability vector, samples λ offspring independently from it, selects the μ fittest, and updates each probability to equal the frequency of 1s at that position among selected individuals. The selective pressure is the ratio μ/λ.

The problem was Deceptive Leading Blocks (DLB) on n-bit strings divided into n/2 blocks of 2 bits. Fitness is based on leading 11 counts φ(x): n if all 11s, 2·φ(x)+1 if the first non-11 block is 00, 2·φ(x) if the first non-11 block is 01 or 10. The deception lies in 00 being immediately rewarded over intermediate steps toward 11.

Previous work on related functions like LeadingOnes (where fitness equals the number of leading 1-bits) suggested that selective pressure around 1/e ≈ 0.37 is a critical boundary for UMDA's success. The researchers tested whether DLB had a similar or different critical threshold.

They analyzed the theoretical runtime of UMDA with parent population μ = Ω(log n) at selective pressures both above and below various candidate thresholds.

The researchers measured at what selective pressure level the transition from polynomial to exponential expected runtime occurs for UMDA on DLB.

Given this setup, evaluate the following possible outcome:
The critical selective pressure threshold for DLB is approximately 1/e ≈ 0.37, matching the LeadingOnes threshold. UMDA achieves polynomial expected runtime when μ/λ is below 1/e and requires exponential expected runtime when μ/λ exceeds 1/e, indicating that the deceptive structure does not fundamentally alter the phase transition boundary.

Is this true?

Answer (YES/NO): NO